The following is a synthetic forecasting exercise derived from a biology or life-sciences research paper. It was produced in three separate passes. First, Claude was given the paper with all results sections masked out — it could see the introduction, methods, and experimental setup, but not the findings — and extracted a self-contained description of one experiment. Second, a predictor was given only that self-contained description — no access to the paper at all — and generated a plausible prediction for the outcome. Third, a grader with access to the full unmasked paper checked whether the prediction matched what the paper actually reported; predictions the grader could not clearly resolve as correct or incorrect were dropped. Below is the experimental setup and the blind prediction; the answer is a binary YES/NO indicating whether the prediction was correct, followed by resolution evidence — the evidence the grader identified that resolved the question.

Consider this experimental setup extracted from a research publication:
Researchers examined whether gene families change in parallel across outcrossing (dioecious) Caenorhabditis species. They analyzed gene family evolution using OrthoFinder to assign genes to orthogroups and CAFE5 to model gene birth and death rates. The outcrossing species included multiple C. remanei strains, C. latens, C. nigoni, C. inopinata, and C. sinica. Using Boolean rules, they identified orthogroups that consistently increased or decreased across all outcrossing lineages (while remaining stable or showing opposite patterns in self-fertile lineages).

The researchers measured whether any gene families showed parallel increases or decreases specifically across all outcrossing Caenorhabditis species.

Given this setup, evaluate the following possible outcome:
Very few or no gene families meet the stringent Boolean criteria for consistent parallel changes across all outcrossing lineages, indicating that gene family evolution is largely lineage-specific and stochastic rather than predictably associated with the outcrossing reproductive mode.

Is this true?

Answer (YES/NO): YES